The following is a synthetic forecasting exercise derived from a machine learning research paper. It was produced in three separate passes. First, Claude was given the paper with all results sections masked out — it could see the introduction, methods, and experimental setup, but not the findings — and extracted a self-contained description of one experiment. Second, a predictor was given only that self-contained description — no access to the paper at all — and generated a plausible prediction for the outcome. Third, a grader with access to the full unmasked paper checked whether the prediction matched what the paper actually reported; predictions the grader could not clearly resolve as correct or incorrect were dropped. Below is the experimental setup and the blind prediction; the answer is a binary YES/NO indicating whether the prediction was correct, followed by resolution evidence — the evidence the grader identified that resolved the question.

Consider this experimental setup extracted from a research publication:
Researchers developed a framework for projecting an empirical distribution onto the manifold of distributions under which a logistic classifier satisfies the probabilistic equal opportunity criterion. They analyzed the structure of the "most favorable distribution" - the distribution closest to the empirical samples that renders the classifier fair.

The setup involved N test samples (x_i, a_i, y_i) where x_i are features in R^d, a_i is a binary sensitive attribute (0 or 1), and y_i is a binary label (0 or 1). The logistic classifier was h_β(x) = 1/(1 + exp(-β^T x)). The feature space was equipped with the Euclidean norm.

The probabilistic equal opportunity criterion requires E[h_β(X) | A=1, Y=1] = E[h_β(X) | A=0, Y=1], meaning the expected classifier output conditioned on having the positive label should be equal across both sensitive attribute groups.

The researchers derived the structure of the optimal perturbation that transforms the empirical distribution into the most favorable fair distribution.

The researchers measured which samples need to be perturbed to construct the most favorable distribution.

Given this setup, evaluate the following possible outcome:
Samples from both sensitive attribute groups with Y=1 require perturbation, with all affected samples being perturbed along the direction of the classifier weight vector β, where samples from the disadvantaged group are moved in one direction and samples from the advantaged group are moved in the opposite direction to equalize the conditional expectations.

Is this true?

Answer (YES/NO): YES